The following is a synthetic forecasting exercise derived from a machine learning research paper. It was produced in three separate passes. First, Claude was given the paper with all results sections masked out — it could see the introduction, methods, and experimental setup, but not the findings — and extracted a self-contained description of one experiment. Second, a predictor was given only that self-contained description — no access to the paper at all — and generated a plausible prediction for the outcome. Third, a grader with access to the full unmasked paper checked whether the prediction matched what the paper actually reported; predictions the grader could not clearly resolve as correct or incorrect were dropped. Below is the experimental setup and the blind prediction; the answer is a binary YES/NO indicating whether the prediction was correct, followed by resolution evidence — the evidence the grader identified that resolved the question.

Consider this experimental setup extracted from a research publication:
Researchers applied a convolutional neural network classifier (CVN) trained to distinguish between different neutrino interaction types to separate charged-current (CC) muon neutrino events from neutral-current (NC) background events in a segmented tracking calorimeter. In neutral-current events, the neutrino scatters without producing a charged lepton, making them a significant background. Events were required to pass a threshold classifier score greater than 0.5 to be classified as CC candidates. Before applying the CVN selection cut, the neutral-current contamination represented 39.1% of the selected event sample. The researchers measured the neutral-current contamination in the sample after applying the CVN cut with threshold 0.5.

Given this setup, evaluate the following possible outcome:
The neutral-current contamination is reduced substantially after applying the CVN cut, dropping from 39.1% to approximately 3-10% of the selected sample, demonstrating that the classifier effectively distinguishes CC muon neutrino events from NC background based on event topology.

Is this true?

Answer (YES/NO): NO